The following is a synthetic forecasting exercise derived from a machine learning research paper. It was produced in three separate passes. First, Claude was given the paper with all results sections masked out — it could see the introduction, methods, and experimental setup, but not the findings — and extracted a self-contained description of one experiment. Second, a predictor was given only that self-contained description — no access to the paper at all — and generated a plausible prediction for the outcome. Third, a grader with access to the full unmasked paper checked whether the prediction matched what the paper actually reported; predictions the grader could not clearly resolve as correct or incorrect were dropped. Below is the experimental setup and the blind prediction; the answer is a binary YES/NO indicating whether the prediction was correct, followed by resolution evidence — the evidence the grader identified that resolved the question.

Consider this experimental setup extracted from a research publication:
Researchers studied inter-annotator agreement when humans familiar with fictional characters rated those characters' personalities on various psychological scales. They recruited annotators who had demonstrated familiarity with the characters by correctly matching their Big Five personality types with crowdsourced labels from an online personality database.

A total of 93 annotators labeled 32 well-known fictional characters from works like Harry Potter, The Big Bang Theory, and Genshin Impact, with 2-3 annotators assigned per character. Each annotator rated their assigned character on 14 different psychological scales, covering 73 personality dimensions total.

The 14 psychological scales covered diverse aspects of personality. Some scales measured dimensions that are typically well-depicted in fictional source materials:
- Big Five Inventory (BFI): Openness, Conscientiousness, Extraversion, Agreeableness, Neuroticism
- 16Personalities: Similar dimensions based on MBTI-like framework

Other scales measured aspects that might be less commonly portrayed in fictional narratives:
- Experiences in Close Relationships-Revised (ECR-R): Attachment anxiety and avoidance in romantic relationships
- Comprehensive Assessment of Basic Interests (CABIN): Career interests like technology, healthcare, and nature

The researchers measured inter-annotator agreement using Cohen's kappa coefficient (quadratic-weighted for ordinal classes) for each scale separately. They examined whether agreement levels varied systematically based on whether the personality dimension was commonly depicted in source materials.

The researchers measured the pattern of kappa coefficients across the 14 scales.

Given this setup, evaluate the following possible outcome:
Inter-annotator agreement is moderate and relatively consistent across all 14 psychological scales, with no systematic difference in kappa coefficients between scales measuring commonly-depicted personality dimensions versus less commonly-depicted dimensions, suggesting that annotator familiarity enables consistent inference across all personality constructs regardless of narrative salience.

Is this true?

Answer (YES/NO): NO